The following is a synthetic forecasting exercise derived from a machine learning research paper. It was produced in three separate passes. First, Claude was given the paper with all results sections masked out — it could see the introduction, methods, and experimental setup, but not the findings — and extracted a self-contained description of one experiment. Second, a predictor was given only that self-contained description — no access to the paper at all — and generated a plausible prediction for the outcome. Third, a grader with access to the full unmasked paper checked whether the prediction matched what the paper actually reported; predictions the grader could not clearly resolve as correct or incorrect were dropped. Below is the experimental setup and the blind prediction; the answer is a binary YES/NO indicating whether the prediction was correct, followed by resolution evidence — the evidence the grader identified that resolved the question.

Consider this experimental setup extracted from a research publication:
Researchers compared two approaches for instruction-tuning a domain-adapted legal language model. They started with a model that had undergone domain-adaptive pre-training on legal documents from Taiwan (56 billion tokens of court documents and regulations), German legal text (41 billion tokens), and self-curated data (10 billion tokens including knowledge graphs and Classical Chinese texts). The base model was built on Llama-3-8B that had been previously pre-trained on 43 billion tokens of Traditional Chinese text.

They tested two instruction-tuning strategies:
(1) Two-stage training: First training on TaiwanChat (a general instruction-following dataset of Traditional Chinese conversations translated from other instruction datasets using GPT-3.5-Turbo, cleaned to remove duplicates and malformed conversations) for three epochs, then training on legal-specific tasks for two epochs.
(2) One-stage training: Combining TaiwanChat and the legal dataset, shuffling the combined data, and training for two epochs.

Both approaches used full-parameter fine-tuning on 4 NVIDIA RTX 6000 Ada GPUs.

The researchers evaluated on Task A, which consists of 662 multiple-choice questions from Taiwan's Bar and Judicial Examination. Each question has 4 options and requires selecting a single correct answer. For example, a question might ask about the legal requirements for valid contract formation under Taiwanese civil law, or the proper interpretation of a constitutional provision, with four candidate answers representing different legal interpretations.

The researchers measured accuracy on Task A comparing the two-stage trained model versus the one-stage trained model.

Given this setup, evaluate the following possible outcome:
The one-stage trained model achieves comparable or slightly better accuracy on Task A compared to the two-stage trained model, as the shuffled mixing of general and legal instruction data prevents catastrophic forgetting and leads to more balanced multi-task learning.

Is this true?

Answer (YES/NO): YES